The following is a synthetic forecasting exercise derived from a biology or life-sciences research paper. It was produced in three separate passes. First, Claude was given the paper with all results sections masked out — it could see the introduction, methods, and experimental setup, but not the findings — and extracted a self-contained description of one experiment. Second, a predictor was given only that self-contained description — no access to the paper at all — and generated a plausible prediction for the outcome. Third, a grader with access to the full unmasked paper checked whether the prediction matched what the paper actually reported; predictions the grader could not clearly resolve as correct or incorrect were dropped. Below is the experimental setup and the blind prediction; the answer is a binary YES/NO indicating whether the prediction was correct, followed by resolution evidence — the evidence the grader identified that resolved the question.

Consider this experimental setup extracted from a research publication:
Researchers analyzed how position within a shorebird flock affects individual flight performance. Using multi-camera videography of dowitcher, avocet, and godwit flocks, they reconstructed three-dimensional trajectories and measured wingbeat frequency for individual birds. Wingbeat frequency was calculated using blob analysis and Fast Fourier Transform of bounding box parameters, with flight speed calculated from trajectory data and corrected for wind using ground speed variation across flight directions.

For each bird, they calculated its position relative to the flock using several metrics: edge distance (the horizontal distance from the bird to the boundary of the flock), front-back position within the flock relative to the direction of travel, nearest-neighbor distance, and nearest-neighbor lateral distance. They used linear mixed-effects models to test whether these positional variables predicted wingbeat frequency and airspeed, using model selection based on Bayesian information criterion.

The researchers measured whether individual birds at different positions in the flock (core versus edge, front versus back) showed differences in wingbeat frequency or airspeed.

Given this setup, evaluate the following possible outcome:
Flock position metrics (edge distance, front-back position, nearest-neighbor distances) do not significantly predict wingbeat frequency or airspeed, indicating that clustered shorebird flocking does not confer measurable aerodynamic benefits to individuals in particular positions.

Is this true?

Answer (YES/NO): NO